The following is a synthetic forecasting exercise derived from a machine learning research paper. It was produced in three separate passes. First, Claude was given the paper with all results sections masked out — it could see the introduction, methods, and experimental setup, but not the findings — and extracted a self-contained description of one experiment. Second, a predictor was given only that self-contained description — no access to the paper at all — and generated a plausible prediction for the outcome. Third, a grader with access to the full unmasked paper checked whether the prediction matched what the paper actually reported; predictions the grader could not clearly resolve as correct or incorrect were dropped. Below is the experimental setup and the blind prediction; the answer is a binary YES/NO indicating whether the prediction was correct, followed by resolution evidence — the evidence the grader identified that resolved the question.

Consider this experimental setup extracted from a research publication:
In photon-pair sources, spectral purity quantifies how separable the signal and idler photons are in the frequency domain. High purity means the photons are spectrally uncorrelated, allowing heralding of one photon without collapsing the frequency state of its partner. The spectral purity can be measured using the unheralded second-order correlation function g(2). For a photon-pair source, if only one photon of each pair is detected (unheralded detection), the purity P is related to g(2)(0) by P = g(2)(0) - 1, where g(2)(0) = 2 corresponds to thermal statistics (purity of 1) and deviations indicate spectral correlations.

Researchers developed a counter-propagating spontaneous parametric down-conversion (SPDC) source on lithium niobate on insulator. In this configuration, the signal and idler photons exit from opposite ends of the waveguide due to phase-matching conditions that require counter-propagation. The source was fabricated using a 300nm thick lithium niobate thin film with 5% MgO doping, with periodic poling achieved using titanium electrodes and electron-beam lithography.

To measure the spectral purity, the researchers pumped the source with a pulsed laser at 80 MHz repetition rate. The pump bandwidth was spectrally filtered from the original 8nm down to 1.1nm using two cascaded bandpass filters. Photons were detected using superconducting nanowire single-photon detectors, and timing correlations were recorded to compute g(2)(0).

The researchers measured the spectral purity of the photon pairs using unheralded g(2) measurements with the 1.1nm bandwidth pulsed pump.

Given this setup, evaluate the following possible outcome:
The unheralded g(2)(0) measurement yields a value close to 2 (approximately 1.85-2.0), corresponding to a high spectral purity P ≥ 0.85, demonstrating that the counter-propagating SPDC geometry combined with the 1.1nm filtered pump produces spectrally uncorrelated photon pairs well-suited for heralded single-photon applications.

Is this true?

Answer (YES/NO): YES